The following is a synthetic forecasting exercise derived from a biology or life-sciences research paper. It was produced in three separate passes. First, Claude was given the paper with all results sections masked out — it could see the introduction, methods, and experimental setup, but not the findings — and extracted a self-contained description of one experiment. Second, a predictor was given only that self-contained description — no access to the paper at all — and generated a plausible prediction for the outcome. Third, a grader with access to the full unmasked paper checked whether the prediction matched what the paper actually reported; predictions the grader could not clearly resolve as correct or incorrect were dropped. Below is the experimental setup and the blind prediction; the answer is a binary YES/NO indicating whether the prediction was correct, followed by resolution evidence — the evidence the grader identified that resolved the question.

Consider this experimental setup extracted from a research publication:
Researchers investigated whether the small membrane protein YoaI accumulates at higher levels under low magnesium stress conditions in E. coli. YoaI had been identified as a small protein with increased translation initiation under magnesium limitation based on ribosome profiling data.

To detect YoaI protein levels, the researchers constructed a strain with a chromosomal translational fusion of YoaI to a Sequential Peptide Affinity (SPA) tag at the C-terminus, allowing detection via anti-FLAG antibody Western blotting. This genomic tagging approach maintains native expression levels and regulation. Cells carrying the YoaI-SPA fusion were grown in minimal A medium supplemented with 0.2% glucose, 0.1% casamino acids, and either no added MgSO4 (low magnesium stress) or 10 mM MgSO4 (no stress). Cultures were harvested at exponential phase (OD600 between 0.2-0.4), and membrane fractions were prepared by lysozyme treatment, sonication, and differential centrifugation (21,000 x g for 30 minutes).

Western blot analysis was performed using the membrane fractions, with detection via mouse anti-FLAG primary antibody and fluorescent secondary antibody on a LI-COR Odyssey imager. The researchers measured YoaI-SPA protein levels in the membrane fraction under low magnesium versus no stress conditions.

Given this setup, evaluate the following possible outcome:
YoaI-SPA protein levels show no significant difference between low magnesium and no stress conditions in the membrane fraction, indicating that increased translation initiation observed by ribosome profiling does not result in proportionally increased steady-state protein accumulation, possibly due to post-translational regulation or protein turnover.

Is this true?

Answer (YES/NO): NO